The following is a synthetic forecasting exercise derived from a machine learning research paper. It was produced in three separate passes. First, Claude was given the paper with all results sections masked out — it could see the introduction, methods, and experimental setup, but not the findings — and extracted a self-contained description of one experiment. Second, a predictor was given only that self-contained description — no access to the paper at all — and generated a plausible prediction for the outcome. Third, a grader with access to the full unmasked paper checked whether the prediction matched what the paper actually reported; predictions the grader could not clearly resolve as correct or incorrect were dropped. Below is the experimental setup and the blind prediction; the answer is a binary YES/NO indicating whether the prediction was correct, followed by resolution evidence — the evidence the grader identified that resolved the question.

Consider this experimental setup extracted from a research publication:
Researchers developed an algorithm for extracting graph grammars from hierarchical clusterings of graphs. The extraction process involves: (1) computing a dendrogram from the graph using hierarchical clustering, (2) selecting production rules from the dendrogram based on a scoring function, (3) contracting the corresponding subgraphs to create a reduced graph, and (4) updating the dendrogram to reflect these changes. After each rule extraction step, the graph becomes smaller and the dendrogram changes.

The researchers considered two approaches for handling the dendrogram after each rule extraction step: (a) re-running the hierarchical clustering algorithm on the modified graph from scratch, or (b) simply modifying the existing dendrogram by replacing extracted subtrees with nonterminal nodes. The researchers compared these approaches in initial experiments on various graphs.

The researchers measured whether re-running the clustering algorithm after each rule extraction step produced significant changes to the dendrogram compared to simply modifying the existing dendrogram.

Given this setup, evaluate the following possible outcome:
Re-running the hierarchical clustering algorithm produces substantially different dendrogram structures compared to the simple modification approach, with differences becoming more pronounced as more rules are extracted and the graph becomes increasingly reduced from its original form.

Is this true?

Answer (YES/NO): NO